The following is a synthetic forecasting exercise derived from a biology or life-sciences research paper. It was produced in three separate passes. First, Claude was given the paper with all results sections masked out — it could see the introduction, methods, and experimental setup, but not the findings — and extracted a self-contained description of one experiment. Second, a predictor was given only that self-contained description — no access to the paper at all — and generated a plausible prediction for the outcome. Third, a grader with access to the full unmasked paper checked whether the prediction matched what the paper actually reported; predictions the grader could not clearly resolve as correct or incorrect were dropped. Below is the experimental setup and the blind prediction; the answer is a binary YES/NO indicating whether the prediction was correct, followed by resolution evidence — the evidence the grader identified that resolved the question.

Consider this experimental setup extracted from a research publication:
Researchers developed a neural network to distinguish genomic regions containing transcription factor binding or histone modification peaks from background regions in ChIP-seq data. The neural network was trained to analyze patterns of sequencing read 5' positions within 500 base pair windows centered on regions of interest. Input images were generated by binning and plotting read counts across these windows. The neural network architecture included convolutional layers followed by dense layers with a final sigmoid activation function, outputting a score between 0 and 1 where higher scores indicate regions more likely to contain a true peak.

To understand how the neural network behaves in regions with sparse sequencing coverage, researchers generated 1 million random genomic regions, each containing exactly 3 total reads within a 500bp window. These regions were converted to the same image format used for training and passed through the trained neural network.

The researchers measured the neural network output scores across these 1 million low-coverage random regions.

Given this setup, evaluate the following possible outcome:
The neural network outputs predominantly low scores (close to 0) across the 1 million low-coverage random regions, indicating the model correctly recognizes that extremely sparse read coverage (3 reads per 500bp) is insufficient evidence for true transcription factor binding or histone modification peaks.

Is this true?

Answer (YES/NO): YES